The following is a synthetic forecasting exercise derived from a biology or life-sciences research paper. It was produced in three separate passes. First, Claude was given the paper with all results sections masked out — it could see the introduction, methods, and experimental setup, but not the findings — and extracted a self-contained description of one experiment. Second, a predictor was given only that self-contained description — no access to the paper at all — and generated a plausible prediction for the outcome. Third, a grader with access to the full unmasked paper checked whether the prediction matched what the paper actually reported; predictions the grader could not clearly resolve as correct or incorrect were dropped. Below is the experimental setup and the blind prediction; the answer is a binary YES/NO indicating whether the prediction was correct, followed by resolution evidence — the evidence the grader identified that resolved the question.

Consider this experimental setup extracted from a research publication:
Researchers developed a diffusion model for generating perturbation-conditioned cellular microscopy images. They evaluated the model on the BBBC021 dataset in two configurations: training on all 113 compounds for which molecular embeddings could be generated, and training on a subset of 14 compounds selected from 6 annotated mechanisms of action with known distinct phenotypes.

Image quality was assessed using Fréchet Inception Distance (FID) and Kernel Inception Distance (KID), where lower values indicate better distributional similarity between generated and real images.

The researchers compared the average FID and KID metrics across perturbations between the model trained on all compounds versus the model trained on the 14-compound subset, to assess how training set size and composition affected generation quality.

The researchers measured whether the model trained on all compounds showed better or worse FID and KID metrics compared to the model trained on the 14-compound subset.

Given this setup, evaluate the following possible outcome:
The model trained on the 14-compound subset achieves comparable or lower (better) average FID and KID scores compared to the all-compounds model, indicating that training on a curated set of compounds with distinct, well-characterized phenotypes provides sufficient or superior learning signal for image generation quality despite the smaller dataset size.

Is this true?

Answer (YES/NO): NO